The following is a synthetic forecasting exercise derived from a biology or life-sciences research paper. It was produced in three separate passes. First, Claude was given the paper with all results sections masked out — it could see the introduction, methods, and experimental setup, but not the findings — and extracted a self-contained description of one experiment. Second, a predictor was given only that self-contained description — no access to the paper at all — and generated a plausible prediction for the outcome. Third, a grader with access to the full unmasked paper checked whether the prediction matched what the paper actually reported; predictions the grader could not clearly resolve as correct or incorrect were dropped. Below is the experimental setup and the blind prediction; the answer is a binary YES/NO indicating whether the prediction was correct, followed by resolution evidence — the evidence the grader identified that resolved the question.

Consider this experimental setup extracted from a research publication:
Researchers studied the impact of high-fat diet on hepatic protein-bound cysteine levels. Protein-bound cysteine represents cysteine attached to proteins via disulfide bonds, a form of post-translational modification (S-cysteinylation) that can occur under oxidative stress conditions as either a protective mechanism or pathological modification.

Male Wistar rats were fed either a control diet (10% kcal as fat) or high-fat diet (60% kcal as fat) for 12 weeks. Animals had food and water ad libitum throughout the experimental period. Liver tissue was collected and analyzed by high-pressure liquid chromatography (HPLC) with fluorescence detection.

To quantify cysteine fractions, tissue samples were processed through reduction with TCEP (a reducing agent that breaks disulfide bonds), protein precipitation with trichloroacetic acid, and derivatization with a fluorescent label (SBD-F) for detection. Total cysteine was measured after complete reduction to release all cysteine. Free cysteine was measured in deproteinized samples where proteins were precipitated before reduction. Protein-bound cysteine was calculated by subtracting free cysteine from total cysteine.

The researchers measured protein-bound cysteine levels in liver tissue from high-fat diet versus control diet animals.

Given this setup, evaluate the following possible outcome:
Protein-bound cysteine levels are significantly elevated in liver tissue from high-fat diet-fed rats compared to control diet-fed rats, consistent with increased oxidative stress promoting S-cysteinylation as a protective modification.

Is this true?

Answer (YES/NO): NO